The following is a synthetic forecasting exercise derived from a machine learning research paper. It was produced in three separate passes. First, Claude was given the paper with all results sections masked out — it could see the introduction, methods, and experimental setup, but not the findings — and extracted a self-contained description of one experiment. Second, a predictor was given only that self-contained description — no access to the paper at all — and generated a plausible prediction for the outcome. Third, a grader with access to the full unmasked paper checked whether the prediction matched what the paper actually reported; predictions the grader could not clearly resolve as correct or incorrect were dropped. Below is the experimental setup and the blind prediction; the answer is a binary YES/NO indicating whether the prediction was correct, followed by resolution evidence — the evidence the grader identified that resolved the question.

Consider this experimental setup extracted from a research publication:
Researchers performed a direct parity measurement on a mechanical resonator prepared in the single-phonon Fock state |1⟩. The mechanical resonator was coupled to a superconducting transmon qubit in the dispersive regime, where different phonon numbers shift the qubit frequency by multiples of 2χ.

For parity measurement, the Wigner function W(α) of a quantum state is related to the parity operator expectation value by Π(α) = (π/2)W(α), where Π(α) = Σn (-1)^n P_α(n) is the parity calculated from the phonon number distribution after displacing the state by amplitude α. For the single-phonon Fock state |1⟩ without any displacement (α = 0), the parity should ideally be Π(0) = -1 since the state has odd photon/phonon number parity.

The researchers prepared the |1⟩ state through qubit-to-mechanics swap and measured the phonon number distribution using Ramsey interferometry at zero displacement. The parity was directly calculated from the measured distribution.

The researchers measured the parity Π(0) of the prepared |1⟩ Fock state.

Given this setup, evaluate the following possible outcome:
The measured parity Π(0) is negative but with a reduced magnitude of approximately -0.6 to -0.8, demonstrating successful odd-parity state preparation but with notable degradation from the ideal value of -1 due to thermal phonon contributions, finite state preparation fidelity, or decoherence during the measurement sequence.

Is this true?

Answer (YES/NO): NO